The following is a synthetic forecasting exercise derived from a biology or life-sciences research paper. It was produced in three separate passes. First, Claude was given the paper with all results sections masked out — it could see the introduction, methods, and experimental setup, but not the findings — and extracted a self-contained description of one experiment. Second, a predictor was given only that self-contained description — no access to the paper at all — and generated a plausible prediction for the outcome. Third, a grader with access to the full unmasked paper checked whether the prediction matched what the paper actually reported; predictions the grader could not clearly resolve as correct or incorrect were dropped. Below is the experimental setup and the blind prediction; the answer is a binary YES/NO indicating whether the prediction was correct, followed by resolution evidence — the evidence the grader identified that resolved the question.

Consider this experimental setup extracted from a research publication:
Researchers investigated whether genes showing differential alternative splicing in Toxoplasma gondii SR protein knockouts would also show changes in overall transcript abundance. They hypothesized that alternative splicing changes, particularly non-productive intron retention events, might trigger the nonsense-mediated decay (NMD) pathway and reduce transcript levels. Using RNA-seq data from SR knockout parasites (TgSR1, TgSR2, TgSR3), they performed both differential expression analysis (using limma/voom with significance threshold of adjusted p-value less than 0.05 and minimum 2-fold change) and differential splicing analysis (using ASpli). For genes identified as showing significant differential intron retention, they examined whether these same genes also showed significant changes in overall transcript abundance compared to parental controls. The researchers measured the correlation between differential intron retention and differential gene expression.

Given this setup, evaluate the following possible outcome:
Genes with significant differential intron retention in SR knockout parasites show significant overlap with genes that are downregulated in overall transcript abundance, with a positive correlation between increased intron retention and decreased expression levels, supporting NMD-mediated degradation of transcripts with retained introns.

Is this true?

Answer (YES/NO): NO